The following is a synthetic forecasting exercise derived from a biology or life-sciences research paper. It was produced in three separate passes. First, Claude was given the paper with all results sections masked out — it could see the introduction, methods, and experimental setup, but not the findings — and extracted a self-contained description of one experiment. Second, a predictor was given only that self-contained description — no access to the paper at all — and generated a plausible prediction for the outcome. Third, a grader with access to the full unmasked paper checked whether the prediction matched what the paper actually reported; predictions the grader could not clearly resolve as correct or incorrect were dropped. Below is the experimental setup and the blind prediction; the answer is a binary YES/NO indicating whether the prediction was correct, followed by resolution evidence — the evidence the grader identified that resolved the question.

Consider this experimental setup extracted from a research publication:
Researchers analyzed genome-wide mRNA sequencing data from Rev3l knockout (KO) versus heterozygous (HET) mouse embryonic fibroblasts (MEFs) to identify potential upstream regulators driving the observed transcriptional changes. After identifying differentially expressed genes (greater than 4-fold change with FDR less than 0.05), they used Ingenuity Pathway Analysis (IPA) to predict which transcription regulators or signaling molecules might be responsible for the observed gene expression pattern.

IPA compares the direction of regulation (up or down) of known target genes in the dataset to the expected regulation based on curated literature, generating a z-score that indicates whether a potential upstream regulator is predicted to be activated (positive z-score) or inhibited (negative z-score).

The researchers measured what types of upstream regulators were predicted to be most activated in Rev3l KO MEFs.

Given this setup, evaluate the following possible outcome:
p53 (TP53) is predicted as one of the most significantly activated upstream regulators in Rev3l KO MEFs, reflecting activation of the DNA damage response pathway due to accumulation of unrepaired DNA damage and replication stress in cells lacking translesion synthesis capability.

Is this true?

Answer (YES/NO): NO